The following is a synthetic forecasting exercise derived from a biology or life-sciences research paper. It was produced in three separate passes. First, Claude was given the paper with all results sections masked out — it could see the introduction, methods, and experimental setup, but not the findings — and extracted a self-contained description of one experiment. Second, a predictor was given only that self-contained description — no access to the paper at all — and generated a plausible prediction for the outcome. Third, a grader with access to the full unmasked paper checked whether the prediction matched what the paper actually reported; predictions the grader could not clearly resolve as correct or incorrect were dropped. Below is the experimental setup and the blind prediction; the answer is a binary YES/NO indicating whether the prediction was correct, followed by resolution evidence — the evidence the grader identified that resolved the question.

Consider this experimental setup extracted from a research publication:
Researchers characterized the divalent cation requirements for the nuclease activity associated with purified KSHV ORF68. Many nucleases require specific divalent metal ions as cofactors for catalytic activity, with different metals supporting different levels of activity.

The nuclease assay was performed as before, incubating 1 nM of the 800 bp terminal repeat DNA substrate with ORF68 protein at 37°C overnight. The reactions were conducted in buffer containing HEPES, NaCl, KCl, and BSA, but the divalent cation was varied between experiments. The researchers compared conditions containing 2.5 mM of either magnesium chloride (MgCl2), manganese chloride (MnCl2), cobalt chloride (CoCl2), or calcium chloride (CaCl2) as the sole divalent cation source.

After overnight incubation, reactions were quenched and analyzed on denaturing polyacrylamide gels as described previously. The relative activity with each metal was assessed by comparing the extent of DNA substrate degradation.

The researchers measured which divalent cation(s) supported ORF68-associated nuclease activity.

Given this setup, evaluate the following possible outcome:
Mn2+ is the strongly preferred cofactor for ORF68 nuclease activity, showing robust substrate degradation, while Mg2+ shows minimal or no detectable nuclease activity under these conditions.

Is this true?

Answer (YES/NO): NO